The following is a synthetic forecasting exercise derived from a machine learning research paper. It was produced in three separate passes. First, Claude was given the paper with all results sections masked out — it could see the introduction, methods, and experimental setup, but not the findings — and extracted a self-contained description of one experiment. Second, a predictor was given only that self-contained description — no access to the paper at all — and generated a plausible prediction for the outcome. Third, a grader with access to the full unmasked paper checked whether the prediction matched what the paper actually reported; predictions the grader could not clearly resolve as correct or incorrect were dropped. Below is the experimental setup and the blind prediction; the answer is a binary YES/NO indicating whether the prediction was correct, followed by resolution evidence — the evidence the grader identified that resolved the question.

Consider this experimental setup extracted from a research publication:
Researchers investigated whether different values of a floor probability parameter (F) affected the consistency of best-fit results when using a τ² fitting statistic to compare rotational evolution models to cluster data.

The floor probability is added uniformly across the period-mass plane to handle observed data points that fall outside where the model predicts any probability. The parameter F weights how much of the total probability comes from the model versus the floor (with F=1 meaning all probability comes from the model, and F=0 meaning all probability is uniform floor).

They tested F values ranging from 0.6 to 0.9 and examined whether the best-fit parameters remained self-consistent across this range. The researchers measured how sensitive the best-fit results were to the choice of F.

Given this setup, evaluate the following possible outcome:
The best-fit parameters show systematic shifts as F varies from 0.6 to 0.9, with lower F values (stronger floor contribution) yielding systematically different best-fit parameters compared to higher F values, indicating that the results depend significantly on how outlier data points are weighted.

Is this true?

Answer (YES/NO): NO